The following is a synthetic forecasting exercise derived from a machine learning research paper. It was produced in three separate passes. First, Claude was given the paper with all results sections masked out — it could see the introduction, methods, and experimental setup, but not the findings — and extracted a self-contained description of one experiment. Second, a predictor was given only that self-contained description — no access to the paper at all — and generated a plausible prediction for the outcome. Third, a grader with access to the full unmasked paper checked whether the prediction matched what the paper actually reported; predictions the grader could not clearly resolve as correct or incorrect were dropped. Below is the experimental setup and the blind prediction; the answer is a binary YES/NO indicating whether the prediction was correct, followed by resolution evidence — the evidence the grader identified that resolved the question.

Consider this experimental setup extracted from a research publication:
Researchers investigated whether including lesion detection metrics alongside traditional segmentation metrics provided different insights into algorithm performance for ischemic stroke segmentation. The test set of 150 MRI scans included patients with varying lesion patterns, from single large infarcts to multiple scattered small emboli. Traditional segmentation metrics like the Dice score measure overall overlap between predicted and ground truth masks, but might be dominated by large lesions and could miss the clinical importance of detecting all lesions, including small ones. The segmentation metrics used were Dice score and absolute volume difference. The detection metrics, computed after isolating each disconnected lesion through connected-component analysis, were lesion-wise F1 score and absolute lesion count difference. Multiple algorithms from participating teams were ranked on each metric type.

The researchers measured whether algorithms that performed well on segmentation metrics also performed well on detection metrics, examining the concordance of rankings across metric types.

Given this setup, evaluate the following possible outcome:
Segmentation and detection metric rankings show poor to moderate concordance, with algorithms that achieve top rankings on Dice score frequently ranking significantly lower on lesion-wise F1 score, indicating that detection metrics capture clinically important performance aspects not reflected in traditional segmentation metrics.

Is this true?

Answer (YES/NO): NO